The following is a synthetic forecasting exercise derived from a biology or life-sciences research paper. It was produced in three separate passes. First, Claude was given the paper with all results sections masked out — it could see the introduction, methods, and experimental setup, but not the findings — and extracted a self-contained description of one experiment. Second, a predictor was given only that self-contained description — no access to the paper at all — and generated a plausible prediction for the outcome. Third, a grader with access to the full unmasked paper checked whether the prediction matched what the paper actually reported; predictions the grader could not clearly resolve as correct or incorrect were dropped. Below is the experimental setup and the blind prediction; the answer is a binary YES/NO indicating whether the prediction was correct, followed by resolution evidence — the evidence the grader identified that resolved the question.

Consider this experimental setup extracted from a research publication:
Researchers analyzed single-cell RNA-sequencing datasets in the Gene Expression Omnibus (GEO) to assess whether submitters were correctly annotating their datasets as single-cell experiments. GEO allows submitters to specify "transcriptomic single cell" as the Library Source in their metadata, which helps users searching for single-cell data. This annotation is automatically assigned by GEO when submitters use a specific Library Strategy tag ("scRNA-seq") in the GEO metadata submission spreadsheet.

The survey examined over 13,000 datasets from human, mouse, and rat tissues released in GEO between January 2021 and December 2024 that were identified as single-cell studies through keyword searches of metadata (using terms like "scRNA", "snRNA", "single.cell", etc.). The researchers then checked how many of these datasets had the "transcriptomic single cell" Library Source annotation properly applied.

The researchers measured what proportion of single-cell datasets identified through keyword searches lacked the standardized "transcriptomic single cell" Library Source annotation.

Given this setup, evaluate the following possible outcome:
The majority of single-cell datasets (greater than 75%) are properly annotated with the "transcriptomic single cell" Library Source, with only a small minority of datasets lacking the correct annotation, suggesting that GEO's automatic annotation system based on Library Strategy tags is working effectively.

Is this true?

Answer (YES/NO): NO